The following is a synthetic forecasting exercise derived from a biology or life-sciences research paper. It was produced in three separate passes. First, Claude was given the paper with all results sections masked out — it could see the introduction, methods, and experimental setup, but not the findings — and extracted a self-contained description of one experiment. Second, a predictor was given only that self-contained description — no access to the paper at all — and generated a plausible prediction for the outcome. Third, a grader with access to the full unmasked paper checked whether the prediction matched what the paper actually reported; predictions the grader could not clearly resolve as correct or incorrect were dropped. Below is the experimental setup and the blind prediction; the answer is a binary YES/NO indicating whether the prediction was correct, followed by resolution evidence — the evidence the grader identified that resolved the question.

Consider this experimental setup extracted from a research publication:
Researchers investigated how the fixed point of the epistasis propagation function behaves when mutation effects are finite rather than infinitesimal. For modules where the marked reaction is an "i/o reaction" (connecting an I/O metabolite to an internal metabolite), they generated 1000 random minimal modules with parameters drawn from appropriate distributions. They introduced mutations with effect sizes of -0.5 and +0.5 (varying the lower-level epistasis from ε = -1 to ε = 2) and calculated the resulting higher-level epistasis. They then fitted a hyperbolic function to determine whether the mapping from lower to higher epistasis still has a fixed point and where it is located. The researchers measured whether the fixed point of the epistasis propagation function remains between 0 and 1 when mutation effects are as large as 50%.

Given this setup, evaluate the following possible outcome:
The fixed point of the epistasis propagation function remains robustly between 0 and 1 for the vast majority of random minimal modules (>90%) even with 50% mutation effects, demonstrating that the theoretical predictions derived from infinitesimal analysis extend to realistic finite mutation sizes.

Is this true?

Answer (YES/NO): NO